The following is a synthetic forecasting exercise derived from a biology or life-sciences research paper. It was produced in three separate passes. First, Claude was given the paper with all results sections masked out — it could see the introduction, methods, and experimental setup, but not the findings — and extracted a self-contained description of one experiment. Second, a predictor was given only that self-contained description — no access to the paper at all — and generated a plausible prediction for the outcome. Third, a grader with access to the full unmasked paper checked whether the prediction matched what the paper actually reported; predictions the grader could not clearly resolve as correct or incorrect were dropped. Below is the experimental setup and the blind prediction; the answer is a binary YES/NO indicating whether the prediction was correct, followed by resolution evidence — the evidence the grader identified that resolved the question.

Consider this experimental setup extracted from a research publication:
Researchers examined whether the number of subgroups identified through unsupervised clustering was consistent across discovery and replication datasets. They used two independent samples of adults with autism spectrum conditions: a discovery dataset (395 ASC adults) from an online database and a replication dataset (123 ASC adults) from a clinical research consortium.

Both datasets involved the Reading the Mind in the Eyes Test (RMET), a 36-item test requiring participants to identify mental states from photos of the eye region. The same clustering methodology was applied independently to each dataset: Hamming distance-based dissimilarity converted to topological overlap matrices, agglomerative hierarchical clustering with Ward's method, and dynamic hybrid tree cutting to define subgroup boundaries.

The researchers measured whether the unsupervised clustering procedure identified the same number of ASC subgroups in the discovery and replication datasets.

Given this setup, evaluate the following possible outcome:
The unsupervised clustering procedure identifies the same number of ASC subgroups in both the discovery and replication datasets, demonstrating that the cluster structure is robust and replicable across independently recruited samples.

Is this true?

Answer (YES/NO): YES